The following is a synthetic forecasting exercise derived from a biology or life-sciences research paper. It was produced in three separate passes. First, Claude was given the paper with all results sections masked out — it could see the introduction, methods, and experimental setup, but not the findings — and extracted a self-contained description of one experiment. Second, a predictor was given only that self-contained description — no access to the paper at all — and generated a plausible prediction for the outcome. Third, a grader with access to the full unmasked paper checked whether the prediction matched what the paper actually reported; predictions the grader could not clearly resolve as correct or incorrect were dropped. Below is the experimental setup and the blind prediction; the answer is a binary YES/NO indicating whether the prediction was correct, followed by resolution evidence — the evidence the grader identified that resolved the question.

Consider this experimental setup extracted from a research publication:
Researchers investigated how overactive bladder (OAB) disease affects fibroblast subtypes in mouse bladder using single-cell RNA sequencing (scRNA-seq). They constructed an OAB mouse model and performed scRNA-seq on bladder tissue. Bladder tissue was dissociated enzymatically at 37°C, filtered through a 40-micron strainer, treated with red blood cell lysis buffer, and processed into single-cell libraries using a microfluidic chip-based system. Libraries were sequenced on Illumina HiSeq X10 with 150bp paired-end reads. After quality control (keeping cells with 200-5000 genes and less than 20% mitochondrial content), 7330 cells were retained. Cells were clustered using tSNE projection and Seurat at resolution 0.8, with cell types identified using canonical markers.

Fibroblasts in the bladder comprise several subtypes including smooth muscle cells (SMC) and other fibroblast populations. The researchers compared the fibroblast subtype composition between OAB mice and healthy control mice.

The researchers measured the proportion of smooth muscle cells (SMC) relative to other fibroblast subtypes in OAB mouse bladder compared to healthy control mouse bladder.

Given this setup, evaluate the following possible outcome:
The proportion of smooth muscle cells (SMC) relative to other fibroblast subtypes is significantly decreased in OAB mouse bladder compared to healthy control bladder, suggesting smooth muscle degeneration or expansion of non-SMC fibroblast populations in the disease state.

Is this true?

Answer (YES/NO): NO